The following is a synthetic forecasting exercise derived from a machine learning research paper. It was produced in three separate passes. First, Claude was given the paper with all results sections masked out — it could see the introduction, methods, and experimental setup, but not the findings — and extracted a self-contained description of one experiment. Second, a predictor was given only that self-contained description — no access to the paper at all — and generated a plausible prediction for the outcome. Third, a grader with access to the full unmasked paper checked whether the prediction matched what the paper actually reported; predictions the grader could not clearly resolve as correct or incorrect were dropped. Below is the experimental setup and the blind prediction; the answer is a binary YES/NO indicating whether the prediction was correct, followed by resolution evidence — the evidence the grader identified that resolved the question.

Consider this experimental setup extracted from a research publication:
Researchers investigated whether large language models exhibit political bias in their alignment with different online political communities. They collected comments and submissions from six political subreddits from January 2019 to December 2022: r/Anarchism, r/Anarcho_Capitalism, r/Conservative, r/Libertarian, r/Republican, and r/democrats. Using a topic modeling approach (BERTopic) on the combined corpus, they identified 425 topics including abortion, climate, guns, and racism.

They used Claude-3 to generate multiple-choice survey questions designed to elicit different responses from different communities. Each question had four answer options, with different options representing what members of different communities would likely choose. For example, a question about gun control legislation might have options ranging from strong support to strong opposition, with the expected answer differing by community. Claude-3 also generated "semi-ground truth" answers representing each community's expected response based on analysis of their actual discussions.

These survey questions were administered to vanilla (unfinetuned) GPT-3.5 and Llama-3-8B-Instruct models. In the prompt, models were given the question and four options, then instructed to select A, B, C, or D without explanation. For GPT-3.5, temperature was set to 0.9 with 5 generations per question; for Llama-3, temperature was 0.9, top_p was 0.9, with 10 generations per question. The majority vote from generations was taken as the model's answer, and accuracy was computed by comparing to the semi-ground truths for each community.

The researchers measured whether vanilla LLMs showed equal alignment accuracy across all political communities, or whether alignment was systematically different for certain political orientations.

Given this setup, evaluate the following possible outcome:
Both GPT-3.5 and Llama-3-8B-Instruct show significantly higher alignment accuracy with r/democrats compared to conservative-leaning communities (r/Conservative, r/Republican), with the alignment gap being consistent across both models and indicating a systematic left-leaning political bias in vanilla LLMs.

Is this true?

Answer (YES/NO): YES